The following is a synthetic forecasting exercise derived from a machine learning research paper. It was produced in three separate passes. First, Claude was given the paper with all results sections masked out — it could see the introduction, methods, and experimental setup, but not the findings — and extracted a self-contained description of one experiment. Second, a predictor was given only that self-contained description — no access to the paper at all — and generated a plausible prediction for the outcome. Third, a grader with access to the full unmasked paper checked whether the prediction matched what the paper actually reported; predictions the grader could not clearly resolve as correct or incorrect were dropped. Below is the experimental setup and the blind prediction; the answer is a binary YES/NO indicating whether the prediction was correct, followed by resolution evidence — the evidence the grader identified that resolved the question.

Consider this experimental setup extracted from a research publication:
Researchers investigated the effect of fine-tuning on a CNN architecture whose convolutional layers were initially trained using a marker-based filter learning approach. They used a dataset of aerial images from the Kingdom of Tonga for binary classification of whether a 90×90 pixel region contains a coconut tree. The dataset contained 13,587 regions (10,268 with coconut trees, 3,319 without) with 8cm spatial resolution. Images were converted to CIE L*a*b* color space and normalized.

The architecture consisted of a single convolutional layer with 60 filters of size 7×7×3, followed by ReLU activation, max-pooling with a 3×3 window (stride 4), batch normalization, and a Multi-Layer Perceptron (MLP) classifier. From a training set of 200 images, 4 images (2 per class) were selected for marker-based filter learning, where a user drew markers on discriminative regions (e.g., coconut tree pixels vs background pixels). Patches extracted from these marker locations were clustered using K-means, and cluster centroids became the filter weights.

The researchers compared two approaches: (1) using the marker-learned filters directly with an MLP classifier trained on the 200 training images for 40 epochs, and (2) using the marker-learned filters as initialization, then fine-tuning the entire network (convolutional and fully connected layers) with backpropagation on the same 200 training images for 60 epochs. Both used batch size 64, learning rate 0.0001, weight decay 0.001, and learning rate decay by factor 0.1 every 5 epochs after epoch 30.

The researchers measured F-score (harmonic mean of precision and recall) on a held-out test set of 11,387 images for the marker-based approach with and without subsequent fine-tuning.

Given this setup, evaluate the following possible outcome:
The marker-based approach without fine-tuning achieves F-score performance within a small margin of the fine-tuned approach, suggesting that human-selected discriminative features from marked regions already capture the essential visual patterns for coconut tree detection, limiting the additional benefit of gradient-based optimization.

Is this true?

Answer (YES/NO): NO